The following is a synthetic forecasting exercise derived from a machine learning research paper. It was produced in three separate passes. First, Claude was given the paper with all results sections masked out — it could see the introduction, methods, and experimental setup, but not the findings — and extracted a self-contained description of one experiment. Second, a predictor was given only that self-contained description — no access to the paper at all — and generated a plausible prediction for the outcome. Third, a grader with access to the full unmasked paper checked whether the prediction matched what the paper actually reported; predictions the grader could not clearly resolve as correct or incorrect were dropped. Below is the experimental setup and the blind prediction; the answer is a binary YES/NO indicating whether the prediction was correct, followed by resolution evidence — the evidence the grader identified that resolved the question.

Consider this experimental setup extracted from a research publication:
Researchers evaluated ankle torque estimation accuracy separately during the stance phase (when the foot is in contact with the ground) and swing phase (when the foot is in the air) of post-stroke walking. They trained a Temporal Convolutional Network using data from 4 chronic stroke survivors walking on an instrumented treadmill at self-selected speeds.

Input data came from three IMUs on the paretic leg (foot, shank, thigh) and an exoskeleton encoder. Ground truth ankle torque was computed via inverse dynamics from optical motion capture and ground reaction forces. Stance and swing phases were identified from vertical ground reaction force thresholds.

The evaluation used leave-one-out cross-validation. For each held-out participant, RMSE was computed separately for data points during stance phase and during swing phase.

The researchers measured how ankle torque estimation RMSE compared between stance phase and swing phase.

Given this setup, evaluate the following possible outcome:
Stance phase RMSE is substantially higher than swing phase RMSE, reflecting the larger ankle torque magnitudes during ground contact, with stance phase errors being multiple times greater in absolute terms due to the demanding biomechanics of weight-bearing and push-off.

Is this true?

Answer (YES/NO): YES